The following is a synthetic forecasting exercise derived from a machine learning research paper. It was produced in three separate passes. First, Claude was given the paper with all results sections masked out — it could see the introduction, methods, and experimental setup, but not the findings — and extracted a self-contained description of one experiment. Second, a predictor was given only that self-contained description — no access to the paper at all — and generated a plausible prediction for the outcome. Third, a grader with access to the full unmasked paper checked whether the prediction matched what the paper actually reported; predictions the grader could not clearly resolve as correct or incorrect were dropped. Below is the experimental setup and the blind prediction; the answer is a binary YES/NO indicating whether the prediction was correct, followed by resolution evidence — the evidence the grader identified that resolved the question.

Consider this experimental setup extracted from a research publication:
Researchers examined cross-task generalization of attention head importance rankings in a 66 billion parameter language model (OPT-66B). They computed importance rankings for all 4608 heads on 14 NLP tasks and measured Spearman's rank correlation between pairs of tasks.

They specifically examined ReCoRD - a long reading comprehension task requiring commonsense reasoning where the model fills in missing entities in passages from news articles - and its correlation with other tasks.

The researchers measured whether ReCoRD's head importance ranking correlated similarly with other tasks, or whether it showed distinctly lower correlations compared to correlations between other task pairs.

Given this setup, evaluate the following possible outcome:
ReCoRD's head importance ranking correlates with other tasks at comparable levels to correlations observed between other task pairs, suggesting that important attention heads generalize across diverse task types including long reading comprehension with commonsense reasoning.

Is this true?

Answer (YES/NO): NO